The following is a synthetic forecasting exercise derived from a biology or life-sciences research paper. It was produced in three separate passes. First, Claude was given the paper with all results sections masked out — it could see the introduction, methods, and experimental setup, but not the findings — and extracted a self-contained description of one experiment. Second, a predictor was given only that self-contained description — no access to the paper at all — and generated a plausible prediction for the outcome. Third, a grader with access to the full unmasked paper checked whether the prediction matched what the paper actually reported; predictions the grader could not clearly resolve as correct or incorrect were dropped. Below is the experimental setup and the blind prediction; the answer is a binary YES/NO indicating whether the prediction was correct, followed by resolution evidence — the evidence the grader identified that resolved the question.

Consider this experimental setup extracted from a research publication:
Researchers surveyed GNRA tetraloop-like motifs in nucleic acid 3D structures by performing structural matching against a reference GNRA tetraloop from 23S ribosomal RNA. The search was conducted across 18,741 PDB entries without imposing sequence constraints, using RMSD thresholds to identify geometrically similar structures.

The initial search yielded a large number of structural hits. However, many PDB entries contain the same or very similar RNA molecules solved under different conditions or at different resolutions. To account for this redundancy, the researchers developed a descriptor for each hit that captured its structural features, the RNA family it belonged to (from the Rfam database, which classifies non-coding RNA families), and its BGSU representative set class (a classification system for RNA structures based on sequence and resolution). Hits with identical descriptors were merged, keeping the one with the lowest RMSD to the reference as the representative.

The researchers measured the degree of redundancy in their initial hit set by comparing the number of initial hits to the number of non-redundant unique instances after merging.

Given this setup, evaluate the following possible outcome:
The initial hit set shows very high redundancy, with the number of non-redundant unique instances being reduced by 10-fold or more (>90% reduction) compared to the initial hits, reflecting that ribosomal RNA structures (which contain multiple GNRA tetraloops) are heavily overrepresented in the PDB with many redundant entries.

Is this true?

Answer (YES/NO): NO